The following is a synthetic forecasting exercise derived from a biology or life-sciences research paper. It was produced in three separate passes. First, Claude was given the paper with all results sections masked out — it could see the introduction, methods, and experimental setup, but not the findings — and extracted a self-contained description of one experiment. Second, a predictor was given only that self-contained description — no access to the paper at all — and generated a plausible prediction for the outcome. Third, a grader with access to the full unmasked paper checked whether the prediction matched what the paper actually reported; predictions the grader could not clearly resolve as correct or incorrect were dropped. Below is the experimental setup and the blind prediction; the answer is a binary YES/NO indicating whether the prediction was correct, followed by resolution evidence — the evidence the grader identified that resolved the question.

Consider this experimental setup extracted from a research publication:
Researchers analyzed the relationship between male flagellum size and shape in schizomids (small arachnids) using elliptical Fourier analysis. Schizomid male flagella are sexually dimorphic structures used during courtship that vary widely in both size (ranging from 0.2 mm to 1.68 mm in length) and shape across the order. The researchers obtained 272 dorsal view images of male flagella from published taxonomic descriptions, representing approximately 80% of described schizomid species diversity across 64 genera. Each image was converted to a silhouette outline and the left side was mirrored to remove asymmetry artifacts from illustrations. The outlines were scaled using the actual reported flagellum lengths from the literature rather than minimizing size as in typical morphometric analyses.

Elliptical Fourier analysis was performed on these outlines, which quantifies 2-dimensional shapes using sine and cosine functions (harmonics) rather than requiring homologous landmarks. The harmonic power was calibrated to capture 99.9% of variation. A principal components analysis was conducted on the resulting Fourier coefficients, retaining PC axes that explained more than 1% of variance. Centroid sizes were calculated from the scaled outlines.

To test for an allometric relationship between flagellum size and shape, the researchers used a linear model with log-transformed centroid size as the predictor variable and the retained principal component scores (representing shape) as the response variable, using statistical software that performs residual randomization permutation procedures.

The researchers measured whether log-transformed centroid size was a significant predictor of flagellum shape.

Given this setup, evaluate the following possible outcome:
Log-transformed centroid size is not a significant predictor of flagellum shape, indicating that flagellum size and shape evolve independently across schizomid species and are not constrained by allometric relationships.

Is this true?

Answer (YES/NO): NO